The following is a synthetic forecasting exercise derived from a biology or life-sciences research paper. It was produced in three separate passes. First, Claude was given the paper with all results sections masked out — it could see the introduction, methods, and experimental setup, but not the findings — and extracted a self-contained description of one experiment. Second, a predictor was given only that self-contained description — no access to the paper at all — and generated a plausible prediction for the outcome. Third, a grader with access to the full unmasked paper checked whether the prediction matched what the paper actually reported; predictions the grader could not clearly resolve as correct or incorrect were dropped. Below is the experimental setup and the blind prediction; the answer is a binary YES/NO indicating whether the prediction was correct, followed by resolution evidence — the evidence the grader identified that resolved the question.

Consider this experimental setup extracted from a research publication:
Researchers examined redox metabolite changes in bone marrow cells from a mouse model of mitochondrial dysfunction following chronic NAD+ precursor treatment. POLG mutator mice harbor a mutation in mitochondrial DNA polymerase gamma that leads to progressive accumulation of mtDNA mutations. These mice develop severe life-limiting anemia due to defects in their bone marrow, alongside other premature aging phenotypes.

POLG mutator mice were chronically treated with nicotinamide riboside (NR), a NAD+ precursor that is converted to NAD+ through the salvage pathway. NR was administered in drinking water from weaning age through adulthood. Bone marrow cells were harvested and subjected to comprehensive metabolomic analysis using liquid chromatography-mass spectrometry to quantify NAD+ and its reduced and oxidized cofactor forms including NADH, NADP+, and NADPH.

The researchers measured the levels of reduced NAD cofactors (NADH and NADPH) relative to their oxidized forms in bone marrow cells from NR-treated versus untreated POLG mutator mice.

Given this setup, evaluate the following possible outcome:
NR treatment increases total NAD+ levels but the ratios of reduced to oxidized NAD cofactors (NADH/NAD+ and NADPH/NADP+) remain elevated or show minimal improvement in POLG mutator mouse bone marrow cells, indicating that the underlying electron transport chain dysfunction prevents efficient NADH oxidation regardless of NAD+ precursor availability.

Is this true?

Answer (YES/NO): NO